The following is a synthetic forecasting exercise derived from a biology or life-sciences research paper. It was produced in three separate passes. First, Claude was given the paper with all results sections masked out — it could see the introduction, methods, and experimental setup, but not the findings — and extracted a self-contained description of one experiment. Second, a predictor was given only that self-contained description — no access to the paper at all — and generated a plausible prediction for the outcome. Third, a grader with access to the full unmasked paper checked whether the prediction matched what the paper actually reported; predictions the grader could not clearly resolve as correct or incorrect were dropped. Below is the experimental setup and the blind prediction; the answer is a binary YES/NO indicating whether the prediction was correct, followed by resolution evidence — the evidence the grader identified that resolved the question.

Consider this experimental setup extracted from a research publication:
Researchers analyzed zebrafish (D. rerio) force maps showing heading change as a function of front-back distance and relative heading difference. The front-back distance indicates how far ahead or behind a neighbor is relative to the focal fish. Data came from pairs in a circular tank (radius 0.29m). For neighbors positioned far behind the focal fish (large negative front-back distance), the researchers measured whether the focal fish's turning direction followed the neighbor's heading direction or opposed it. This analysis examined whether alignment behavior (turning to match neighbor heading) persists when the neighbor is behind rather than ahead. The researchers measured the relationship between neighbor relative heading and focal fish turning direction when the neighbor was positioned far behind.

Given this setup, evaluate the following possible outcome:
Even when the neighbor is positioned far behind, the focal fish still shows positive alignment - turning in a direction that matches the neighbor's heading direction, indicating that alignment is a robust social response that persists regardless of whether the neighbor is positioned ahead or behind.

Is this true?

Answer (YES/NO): NO